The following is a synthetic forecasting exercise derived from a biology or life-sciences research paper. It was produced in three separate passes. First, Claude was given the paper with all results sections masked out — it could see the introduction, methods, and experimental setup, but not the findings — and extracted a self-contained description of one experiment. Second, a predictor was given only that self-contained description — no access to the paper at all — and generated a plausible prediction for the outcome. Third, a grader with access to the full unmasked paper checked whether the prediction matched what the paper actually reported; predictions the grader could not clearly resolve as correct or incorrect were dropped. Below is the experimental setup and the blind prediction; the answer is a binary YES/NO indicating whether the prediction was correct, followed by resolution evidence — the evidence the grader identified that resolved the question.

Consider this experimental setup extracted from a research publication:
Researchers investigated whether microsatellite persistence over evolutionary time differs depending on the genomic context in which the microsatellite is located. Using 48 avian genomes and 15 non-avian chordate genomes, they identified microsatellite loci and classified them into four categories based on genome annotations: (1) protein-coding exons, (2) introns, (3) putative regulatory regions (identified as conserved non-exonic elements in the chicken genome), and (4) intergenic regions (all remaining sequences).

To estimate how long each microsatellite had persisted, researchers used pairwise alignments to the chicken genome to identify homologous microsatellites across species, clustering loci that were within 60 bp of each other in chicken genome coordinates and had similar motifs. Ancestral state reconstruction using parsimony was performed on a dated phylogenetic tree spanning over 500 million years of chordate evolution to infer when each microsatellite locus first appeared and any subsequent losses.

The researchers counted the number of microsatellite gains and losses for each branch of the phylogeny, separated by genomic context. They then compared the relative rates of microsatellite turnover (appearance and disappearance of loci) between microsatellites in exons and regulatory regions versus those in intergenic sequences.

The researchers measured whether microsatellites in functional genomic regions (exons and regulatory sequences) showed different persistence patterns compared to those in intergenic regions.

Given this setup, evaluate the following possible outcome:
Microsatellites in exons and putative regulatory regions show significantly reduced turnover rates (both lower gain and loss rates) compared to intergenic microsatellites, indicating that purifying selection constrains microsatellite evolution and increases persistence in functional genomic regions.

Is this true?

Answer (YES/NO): YES